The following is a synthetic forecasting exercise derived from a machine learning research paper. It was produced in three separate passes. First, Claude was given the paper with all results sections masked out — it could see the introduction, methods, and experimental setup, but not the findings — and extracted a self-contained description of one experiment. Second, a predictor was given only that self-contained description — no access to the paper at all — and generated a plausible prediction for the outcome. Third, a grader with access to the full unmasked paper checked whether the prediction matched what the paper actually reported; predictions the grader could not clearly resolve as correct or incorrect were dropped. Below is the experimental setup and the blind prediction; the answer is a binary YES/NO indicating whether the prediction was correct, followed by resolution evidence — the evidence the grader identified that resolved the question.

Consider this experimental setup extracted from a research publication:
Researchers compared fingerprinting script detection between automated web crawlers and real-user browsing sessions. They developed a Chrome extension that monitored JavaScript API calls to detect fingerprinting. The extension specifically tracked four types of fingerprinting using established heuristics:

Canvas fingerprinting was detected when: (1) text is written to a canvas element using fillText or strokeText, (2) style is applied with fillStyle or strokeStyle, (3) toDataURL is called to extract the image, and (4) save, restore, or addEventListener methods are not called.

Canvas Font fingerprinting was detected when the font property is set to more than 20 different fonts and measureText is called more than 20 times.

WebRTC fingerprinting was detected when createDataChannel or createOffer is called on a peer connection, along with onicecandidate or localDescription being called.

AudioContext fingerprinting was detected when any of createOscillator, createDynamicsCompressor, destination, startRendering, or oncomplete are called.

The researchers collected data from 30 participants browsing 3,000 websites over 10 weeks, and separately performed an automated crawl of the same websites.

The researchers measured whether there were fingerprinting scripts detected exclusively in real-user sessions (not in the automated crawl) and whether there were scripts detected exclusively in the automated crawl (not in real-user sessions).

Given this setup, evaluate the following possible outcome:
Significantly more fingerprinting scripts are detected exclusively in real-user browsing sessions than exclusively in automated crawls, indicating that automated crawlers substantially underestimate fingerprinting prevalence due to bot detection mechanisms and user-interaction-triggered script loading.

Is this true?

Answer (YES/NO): YES